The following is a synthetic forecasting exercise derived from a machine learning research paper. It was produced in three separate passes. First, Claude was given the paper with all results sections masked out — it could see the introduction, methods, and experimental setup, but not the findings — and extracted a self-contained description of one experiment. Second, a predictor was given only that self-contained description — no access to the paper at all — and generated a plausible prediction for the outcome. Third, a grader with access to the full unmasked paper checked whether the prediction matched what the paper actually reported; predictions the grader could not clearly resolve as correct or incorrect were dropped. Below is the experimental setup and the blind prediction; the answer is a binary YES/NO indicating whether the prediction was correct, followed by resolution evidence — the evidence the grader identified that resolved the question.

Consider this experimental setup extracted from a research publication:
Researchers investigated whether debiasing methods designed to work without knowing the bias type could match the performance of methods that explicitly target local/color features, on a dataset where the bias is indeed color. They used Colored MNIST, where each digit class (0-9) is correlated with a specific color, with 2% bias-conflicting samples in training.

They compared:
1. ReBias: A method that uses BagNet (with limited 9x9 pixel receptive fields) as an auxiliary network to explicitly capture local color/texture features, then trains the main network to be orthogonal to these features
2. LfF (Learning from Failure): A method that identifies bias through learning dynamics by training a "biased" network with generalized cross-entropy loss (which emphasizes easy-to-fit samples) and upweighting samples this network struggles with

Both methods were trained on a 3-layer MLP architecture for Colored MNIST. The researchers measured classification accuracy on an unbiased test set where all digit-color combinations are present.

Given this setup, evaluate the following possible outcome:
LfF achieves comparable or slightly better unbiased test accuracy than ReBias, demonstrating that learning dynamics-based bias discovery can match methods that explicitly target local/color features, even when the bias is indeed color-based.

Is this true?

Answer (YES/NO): NO